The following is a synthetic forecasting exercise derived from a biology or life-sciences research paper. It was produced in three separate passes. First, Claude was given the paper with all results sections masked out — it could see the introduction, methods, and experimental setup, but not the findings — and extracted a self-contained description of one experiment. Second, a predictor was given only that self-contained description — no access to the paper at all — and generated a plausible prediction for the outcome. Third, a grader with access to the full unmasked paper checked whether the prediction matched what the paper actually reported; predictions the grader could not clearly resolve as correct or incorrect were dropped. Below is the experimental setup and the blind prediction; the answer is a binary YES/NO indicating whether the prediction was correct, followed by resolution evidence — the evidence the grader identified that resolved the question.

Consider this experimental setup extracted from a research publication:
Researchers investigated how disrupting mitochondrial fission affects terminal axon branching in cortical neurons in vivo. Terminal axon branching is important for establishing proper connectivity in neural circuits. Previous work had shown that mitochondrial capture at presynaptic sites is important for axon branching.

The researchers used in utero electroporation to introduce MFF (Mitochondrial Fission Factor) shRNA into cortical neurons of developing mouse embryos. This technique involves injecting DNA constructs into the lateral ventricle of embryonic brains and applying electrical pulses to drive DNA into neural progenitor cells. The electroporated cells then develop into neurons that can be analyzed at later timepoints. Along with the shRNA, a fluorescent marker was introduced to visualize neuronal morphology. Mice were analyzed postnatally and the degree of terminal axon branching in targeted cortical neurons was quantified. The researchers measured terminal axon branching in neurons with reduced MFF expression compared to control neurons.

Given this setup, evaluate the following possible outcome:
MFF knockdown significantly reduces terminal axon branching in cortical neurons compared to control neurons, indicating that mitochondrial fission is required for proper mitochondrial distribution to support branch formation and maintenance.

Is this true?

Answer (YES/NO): NO